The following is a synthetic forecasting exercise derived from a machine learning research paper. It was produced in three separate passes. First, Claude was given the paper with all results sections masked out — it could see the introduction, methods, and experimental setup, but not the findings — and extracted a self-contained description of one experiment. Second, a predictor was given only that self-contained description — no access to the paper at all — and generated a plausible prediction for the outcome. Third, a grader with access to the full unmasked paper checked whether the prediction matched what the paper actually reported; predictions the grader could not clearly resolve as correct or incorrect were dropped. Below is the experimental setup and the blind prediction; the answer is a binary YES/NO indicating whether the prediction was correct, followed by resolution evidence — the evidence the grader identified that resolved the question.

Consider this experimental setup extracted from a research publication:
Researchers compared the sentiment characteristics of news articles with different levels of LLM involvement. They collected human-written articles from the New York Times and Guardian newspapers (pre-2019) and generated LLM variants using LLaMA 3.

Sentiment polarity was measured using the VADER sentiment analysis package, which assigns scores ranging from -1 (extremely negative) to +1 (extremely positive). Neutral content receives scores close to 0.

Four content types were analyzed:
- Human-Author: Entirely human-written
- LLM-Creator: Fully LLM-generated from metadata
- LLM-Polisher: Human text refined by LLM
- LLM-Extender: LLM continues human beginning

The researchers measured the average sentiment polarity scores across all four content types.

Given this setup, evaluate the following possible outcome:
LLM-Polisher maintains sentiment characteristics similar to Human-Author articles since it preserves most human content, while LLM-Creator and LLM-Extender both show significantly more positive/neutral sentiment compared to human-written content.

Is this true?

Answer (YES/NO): NO